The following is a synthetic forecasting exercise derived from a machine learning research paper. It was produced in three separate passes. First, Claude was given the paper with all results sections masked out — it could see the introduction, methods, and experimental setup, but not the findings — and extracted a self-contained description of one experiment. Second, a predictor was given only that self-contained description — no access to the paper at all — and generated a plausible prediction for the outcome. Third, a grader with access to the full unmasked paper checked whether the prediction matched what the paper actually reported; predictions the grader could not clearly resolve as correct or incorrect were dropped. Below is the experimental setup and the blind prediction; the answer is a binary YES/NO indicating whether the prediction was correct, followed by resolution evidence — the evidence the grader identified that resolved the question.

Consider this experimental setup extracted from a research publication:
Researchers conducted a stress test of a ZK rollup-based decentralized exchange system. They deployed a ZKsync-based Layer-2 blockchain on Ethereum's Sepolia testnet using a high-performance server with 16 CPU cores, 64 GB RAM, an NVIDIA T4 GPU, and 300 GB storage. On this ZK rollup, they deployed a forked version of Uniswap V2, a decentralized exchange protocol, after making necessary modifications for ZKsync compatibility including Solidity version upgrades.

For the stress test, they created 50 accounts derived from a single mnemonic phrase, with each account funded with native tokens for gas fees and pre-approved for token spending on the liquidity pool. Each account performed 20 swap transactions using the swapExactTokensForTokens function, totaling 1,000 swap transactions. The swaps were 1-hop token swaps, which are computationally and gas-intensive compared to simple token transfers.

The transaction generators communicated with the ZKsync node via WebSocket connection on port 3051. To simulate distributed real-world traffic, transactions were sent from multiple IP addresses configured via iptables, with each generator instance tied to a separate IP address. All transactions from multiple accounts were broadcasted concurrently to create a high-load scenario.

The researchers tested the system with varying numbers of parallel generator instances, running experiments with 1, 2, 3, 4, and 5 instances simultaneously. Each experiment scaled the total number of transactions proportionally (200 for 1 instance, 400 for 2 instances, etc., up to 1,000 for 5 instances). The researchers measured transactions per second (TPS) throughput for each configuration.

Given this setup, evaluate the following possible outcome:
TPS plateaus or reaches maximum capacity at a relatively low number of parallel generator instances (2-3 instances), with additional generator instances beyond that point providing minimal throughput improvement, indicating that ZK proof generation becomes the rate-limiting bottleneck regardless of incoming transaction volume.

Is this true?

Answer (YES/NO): NO